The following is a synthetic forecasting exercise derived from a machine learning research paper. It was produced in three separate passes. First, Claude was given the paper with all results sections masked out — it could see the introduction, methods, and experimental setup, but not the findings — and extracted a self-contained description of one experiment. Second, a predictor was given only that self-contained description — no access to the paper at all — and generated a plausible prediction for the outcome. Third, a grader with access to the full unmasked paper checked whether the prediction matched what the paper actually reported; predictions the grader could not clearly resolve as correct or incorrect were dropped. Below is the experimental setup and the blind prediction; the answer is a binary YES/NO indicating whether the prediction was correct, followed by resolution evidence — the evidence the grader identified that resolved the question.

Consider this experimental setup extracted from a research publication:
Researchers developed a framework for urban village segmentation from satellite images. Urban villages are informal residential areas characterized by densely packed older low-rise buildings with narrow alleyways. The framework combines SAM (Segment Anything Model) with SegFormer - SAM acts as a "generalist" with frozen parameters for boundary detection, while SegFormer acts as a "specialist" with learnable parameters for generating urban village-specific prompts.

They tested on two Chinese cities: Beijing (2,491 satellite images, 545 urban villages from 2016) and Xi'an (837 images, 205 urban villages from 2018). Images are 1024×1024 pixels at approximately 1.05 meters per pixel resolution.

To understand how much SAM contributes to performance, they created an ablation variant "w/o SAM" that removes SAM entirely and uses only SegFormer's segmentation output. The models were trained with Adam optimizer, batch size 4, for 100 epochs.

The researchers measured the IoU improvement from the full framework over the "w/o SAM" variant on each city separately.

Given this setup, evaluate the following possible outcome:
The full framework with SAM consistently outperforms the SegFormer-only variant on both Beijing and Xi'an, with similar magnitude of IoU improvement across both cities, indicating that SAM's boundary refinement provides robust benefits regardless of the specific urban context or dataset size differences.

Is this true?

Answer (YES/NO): NO